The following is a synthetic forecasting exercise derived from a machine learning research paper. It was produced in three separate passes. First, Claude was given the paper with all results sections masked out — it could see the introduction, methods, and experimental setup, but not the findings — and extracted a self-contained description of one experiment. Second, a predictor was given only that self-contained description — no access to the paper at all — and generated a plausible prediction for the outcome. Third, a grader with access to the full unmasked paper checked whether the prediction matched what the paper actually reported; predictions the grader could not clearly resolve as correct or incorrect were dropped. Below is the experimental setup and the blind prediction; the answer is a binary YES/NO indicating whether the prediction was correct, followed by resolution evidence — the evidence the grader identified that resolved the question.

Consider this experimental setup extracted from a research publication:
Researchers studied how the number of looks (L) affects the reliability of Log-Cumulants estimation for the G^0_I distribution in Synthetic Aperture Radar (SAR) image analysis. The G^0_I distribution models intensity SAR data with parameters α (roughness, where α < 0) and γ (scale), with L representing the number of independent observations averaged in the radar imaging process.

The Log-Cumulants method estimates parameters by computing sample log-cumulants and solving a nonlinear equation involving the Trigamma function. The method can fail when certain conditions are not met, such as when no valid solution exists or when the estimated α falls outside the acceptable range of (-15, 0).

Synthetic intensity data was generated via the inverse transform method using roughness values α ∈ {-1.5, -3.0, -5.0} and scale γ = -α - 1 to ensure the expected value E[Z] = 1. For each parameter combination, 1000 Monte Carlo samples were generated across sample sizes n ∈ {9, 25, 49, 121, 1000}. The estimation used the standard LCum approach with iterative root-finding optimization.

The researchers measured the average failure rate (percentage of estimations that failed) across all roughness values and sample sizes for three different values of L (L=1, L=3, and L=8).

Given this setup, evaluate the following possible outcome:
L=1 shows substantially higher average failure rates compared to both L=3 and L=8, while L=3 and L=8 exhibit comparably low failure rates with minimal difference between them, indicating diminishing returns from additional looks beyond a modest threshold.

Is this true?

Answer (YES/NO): NO